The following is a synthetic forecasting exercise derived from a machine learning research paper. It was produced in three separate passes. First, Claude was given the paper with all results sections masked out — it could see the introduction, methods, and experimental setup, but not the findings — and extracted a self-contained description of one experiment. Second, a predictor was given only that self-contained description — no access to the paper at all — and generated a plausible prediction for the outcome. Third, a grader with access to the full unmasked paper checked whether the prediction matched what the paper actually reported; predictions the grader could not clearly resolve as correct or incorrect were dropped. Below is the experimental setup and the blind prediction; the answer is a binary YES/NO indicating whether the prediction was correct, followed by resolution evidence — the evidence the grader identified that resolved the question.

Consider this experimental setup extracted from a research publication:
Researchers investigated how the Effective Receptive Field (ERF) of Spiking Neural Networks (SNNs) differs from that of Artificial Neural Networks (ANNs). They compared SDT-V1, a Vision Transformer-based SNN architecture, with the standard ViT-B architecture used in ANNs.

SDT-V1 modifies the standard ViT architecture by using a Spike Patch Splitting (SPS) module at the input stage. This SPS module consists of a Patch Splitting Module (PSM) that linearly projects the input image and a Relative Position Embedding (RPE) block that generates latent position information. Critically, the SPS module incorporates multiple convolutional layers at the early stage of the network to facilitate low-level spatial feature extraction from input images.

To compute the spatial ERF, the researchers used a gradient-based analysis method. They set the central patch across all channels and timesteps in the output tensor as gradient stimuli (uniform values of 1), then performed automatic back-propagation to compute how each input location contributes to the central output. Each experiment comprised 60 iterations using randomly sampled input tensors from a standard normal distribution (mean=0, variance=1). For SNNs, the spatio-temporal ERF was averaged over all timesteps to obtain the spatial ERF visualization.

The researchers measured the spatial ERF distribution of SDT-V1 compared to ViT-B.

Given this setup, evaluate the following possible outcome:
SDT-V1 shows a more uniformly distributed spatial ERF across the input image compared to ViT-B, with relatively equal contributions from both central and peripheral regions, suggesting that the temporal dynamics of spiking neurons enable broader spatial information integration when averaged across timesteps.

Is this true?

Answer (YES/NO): NO